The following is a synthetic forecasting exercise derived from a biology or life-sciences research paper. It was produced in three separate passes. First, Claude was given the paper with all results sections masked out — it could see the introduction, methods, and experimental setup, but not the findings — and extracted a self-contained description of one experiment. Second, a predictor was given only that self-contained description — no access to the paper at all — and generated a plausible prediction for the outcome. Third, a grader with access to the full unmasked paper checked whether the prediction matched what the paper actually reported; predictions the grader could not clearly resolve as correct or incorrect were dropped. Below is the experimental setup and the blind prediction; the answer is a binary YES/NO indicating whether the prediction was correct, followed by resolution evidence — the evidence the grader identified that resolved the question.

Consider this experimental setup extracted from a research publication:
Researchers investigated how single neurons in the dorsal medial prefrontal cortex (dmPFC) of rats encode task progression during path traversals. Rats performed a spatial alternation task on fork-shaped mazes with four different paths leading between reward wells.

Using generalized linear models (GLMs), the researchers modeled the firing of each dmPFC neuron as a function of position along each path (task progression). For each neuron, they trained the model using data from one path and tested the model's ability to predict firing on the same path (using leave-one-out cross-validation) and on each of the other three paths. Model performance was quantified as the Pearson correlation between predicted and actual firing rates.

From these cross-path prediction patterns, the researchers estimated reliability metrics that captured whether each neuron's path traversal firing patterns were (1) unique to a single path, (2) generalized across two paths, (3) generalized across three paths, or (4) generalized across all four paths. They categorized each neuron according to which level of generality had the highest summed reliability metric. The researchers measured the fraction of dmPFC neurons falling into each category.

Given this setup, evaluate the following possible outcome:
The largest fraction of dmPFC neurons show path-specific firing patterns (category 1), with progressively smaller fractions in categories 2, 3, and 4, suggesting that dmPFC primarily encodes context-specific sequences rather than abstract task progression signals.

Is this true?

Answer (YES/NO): NO